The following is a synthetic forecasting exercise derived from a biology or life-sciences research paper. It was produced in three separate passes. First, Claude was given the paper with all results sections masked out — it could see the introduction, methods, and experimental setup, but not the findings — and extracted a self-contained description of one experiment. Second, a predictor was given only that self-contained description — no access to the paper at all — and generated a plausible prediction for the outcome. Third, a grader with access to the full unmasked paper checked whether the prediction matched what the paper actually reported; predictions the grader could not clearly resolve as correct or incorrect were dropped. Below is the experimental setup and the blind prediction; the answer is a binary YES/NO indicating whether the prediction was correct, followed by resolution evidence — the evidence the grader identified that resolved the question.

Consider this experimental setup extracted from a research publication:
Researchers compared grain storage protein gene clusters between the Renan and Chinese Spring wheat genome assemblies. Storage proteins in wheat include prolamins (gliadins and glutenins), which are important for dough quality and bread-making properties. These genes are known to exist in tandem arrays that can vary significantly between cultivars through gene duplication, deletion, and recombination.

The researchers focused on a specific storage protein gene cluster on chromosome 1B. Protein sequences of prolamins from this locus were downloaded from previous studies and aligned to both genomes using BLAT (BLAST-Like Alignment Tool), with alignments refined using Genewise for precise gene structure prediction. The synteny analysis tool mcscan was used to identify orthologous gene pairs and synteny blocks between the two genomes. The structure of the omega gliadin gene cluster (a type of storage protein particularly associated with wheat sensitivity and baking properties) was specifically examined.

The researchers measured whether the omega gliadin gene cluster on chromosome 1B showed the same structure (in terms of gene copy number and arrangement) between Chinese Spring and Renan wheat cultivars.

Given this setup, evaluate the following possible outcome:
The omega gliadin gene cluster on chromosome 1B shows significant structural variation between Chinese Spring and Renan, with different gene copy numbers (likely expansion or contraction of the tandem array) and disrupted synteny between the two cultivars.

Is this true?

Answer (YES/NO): NO